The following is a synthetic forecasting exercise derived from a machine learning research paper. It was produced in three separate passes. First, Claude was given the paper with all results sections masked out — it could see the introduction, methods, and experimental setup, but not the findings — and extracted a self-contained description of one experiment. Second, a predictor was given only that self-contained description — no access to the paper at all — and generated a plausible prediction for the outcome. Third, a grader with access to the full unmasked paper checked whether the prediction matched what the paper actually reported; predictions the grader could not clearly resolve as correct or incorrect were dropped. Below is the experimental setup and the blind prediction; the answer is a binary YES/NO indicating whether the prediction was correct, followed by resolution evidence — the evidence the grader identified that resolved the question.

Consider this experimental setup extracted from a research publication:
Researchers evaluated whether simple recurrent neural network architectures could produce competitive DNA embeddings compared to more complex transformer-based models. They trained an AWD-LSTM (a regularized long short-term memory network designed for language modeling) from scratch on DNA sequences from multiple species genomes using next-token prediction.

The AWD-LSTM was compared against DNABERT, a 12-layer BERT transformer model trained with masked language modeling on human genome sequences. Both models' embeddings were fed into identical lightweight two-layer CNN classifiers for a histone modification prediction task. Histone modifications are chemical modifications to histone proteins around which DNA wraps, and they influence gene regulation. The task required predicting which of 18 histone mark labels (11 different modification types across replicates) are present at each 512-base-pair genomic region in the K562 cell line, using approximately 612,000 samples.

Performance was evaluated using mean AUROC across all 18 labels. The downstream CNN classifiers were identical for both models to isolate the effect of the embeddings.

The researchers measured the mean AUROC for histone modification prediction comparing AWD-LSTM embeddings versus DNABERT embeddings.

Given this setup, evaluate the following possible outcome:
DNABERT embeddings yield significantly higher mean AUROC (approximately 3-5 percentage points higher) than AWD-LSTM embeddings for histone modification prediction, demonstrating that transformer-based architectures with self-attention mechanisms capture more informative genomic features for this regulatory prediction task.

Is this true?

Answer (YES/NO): YES